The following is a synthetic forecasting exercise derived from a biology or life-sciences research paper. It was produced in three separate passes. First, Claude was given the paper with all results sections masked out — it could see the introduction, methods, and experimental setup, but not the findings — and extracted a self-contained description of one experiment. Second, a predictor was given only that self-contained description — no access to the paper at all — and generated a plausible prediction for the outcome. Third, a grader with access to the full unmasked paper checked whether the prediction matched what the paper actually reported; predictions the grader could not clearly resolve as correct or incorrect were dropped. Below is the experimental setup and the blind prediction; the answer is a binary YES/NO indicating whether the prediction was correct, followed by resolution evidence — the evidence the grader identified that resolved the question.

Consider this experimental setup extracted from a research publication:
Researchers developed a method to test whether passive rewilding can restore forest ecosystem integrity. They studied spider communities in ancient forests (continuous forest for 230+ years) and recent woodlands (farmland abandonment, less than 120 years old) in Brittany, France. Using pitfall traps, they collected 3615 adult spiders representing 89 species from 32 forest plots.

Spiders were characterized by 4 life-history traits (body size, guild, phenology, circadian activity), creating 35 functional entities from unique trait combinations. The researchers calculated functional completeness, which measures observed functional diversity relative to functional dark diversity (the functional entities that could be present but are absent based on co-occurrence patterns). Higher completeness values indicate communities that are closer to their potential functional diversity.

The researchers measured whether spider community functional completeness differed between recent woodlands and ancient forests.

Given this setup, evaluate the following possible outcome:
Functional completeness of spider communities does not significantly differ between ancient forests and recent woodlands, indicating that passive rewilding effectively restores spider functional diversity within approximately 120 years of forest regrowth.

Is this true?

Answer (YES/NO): YES